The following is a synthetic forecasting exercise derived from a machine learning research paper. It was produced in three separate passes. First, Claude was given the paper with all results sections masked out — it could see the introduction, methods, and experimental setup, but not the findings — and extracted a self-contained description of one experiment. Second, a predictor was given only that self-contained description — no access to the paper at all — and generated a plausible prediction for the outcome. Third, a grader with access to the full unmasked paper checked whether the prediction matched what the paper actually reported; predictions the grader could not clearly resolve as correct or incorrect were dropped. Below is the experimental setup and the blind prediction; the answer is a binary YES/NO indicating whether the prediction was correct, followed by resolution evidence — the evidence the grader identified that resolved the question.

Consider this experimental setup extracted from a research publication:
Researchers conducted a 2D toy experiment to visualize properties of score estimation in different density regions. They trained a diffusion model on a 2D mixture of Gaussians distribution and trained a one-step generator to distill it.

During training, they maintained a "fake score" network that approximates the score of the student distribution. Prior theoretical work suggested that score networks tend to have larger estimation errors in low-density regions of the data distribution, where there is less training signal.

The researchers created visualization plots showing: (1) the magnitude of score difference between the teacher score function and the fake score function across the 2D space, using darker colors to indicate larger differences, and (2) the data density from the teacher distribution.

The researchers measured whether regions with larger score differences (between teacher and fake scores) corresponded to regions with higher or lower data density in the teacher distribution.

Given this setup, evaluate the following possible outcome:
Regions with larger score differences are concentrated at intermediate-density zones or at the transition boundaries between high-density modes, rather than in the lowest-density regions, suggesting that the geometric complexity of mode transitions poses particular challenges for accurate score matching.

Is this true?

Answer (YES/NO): NO